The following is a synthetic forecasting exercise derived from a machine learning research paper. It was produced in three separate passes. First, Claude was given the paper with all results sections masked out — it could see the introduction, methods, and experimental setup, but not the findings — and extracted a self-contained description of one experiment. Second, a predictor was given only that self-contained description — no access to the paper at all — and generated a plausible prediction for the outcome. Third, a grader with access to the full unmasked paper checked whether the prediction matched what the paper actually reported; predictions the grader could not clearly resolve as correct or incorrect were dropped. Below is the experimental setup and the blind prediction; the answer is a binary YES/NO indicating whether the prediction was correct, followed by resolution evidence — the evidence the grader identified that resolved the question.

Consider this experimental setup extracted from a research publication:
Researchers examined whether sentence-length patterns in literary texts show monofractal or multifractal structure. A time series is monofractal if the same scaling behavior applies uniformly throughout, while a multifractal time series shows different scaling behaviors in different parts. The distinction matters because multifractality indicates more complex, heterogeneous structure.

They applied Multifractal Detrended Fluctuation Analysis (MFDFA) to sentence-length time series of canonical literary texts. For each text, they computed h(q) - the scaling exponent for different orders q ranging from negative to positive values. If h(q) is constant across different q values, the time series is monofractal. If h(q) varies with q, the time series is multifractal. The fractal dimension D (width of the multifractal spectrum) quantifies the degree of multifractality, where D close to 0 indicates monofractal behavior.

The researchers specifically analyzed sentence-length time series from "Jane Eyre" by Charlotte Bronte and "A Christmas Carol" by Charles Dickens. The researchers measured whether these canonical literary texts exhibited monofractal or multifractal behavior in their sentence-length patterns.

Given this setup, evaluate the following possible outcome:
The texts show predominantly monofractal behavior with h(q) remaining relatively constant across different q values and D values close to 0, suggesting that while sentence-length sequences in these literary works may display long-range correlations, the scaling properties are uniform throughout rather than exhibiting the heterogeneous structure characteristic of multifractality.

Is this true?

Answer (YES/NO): NO